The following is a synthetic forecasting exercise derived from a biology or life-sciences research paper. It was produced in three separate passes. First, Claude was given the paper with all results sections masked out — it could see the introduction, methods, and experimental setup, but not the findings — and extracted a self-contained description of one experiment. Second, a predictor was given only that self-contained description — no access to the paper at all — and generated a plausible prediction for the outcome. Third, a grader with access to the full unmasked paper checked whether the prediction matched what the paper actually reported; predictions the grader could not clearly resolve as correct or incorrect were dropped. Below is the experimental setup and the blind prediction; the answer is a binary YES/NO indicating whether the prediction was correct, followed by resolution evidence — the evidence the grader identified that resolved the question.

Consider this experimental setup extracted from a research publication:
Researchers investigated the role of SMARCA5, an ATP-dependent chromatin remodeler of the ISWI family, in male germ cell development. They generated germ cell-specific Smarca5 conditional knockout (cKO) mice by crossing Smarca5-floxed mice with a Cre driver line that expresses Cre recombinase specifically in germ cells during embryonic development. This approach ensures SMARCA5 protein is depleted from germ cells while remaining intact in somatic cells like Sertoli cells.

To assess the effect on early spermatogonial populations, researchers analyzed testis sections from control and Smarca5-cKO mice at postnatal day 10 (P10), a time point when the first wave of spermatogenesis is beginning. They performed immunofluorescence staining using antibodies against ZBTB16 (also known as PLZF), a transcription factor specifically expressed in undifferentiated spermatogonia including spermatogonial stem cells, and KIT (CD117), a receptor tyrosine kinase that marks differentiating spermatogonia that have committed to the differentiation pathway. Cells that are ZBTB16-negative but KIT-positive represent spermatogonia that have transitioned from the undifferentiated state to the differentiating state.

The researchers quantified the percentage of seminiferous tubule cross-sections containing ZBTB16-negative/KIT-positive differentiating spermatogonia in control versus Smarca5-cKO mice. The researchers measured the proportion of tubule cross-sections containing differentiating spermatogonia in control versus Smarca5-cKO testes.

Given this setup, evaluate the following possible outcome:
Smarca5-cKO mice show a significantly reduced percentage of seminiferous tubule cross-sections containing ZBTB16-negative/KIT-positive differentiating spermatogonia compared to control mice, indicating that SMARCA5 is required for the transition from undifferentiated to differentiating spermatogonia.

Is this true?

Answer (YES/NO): YES